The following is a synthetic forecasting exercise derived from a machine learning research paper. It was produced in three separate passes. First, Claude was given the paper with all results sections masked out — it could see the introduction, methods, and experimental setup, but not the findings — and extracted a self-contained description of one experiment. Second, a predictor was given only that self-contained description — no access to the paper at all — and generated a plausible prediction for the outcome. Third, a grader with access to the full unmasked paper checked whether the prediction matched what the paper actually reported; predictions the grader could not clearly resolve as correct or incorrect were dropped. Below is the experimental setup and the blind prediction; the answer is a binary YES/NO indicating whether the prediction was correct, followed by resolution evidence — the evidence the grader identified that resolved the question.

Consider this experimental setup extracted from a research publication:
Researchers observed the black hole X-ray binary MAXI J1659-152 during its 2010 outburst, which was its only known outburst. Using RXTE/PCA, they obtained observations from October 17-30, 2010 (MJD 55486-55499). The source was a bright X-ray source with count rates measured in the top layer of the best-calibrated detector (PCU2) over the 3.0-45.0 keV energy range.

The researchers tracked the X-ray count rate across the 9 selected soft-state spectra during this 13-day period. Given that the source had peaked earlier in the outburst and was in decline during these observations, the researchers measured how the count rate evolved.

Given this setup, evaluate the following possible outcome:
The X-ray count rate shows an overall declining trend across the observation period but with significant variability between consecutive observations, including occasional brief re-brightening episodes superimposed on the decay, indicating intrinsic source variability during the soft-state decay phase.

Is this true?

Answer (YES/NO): YES